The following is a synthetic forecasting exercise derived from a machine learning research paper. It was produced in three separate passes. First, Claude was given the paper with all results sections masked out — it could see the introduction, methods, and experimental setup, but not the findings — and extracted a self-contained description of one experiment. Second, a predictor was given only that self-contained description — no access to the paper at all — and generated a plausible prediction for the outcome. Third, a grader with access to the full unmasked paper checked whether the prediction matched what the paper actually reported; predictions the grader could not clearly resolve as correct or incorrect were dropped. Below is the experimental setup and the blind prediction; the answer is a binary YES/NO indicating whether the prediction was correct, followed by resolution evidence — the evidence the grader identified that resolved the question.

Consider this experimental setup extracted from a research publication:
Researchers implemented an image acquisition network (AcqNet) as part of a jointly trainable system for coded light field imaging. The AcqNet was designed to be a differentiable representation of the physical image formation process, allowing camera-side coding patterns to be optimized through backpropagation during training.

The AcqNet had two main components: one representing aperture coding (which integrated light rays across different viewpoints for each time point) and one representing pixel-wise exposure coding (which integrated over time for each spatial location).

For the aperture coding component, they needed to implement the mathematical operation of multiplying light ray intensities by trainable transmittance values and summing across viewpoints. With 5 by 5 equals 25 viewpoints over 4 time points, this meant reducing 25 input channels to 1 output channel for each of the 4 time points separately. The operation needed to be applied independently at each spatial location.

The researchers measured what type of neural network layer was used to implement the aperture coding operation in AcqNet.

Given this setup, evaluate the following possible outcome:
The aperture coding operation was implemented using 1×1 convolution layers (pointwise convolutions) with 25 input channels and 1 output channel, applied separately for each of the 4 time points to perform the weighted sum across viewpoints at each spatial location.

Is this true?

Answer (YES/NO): YES